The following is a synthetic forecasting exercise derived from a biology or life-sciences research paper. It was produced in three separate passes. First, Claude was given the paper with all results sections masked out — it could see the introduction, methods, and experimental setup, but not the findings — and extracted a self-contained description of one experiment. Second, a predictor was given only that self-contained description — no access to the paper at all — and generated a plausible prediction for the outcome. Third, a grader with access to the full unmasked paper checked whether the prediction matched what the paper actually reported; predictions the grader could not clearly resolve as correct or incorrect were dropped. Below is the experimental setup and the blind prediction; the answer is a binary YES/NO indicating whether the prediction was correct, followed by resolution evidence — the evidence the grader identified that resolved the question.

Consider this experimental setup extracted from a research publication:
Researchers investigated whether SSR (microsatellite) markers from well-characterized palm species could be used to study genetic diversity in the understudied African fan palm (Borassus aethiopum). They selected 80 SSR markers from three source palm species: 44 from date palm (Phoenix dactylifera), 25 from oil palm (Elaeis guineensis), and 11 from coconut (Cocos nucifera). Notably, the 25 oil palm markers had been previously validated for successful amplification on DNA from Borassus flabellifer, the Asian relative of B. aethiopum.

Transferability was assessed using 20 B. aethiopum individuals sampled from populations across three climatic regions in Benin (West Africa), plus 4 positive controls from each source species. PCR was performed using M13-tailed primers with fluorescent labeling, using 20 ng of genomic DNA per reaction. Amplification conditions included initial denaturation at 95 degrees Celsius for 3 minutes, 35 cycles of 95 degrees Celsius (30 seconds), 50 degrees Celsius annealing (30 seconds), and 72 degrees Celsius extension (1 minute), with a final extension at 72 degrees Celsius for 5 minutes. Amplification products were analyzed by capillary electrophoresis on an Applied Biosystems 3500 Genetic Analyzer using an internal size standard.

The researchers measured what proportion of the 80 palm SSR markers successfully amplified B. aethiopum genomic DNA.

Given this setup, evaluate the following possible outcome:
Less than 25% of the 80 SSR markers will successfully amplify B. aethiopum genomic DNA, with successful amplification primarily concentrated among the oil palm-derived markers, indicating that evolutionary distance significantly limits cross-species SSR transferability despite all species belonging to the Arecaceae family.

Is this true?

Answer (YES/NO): YES